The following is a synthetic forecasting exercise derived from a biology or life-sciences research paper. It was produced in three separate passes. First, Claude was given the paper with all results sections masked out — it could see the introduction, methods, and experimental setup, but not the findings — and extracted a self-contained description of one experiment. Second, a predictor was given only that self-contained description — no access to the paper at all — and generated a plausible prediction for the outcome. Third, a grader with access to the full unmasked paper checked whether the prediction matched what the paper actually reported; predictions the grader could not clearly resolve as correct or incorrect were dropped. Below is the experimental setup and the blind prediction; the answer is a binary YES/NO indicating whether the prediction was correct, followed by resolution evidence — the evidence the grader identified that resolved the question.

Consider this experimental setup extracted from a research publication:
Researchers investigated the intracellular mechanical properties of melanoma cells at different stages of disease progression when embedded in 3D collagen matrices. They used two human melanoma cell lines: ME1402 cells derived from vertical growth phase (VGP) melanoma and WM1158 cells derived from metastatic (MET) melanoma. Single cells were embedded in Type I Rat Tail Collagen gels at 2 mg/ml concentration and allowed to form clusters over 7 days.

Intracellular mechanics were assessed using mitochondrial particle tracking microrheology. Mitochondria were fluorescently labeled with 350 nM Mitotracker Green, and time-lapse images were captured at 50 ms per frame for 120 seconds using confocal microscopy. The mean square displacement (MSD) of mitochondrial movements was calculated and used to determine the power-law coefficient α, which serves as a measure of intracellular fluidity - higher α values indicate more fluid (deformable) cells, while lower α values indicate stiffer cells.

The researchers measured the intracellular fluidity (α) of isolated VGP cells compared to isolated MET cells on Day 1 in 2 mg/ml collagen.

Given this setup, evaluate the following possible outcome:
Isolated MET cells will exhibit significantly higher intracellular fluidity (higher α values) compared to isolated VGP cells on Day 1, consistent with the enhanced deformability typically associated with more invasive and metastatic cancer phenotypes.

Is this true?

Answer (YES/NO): NO